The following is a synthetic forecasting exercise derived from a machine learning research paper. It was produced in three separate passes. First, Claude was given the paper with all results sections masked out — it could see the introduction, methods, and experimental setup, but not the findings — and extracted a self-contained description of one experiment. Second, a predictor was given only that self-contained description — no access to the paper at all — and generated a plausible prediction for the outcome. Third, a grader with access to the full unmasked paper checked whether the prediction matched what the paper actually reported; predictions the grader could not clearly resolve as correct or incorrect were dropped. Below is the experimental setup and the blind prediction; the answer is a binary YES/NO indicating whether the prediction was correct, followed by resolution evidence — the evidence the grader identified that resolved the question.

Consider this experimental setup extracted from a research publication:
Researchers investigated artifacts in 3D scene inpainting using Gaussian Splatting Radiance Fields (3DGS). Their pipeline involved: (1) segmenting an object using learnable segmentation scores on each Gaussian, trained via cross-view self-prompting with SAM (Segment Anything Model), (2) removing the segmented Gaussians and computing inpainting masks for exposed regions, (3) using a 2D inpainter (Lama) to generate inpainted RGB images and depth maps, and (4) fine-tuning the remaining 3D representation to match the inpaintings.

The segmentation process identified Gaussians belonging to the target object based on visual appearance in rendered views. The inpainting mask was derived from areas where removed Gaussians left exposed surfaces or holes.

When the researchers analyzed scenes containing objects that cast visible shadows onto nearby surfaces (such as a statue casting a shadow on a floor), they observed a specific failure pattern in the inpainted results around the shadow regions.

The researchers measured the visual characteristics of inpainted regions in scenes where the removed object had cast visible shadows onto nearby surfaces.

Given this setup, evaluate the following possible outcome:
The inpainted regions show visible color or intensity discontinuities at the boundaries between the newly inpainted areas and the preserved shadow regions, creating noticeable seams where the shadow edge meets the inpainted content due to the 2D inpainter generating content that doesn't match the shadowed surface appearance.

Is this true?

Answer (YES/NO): NO